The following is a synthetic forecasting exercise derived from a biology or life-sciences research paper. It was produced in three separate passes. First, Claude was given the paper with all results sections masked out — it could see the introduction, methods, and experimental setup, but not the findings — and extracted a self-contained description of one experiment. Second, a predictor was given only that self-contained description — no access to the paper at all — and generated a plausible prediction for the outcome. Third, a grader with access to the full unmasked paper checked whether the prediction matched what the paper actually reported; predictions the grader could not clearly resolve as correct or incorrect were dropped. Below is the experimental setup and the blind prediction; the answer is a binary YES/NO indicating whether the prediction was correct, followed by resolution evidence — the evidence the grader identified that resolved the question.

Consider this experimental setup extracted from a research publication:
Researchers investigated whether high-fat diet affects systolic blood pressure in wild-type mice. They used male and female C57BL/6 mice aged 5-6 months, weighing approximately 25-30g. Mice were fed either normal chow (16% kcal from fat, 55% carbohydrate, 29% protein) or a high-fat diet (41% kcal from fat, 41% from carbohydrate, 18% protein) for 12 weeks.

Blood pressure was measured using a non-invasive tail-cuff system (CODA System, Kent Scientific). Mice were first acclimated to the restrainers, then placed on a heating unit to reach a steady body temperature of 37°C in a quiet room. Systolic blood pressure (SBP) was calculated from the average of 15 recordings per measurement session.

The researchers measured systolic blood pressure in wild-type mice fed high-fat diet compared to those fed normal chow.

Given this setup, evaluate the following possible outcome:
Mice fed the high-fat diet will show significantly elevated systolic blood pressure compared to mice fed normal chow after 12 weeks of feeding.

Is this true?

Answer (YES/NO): NO